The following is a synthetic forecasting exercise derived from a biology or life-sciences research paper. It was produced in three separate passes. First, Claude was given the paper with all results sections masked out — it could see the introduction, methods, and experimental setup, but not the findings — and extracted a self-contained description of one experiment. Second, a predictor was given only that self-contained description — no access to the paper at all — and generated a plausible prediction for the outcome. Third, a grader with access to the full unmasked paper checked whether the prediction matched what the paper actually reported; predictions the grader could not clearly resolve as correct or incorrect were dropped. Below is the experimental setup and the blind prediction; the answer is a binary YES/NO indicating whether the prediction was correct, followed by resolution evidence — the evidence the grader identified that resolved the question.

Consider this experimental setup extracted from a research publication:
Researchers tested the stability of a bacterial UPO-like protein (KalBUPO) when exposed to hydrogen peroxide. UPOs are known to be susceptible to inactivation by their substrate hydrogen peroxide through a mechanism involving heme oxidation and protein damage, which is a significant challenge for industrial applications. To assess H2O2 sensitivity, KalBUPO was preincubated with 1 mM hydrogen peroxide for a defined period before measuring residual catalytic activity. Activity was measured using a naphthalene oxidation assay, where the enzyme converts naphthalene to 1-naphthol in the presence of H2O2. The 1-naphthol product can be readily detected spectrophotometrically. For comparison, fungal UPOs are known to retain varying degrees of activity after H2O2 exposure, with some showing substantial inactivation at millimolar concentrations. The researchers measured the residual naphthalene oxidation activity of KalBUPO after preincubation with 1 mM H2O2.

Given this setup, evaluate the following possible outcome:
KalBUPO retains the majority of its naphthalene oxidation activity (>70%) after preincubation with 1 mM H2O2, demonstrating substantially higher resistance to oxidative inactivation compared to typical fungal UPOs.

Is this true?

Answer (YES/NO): NO